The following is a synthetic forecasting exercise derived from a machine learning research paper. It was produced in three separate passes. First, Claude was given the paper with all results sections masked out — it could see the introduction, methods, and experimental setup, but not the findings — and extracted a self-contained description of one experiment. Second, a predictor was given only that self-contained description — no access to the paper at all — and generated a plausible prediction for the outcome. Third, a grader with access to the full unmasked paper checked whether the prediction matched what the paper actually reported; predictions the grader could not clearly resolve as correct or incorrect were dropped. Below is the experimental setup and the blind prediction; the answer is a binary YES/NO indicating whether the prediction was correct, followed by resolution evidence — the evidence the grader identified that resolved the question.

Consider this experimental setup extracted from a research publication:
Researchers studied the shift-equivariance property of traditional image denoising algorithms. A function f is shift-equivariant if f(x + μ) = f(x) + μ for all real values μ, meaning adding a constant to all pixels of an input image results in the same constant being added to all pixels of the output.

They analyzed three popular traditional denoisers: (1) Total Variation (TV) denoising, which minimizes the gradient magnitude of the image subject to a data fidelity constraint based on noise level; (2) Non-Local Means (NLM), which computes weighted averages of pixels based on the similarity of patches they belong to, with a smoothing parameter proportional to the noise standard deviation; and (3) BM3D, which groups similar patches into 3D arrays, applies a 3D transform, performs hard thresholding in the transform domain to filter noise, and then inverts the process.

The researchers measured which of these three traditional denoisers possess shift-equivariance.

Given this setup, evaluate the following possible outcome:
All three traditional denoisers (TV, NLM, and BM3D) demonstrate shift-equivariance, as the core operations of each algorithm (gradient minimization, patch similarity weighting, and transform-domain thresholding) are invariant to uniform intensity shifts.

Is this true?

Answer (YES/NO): NO